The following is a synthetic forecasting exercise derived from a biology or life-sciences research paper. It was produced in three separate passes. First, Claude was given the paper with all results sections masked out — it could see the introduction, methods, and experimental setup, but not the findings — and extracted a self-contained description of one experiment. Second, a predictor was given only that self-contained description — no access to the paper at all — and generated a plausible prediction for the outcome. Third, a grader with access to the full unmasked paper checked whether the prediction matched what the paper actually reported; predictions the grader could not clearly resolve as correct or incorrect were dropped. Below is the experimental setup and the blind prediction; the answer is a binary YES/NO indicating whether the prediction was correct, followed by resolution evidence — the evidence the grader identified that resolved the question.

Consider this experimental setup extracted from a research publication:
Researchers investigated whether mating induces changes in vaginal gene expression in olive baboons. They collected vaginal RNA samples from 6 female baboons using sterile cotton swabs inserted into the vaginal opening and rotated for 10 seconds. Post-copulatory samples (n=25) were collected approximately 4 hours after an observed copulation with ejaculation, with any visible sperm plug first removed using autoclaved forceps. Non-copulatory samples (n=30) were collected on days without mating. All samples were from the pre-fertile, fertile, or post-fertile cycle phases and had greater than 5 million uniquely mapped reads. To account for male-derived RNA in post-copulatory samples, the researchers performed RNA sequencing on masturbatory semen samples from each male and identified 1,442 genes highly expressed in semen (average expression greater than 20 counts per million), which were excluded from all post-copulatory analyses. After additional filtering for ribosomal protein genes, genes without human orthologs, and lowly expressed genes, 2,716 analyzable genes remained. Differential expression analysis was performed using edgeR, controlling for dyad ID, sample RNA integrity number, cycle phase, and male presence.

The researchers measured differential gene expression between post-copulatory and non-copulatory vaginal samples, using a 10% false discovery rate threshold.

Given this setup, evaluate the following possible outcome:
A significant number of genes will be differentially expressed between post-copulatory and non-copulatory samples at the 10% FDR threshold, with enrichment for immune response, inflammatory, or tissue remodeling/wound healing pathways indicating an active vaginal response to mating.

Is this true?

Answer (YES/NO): YES